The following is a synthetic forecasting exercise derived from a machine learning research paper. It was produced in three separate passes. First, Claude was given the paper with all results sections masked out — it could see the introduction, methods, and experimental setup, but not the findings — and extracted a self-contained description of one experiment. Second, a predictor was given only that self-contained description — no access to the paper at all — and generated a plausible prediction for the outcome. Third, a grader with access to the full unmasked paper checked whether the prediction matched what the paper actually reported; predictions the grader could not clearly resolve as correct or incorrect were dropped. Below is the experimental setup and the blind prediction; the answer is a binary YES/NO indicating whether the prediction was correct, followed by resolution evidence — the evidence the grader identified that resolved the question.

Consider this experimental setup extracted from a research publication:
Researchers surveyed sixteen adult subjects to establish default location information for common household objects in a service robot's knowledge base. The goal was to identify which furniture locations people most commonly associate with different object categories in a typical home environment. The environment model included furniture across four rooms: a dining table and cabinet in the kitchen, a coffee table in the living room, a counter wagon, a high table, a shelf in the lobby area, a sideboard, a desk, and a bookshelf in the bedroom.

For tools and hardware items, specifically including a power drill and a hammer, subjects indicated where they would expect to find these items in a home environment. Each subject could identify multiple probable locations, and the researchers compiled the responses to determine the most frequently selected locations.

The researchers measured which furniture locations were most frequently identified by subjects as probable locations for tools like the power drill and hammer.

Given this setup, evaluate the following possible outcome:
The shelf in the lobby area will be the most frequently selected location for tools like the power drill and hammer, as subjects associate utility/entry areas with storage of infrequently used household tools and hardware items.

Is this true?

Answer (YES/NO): YES